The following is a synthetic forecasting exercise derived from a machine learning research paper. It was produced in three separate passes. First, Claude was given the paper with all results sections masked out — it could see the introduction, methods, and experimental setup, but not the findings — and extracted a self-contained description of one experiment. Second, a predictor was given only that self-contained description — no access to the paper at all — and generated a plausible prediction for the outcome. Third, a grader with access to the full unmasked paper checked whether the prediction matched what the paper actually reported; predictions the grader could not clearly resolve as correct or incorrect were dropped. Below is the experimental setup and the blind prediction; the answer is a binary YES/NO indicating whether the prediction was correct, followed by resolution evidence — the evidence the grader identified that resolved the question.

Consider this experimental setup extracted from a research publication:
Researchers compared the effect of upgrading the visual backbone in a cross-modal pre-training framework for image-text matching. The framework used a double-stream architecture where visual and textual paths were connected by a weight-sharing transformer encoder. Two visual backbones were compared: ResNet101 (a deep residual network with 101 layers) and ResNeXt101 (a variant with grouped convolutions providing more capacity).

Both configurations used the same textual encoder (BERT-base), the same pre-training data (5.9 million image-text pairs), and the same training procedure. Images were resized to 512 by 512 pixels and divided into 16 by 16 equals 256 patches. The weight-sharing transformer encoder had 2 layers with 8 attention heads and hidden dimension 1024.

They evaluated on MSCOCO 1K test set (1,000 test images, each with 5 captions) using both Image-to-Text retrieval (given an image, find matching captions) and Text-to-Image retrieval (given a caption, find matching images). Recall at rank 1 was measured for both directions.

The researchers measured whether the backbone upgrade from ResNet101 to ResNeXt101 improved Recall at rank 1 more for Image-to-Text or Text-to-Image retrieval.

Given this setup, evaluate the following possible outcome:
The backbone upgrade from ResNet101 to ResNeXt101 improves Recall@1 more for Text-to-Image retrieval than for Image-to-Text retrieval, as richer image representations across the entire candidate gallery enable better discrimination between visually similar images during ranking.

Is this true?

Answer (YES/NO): NO